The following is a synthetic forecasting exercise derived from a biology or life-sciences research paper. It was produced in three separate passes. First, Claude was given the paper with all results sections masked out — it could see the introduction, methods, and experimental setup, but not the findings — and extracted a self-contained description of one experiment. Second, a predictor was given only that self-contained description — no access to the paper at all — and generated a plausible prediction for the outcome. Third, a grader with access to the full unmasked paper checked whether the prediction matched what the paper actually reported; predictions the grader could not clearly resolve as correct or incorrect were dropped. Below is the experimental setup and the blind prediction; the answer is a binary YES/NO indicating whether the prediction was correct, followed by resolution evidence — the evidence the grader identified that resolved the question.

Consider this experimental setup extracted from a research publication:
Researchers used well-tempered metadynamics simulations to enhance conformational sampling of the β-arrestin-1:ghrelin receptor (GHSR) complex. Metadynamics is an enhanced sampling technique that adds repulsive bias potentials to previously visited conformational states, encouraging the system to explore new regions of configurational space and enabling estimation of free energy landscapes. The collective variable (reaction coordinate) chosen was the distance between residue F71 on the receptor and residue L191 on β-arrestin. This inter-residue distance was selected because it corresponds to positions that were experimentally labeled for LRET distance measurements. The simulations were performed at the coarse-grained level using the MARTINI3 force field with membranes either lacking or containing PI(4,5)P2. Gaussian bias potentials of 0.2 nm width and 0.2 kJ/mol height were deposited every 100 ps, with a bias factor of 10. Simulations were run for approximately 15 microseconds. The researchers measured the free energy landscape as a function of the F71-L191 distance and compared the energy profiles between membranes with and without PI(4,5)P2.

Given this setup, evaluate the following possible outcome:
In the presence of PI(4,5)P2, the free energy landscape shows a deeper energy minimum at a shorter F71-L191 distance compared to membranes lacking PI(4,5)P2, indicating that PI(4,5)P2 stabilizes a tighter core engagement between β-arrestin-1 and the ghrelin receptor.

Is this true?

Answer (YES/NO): NO